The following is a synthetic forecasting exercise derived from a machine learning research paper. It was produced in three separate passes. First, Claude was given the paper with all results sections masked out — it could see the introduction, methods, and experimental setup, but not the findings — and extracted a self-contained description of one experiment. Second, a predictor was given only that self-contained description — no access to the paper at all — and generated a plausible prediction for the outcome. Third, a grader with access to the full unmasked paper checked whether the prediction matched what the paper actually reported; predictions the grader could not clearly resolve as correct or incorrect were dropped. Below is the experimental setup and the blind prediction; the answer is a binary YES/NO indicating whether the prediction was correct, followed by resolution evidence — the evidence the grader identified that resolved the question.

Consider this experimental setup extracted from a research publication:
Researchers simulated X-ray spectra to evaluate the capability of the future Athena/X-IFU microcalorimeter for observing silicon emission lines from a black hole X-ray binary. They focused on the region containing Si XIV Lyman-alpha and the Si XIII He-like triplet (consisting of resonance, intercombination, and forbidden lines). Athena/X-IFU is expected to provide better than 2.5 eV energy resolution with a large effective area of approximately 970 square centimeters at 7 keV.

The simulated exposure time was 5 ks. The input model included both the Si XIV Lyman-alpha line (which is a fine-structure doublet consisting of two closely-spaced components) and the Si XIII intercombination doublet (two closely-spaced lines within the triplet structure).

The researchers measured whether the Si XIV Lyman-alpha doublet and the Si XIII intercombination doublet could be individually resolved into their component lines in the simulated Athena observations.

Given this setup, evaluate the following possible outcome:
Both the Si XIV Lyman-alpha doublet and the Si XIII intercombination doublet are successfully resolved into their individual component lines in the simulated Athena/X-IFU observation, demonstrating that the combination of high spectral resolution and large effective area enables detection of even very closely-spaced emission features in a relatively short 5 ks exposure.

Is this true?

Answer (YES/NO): NO